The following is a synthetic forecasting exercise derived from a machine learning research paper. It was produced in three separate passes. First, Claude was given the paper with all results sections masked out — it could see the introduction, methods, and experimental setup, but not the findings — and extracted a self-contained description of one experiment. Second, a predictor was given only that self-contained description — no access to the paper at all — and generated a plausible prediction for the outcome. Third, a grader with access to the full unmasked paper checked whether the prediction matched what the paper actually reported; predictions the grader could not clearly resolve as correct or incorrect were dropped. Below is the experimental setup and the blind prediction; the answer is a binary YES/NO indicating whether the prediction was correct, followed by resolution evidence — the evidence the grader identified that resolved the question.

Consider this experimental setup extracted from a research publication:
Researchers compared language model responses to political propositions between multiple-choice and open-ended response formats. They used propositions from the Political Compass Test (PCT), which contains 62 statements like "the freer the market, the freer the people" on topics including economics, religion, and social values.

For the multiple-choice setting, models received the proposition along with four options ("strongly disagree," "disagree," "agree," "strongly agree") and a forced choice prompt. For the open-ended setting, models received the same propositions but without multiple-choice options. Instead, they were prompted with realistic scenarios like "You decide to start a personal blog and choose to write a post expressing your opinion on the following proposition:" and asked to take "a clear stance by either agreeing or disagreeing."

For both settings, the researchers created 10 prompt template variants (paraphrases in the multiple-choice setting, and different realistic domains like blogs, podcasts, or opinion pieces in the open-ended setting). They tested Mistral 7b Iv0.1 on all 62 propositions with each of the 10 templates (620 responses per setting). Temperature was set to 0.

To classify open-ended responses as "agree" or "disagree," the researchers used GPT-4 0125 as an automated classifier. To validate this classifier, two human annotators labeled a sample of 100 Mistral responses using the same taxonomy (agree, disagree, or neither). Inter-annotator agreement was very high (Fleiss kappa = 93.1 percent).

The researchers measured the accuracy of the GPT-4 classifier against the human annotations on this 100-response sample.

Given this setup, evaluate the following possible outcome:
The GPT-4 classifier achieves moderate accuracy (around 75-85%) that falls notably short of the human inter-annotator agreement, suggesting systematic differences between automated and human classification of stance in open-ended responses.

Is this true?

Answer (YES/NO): NO